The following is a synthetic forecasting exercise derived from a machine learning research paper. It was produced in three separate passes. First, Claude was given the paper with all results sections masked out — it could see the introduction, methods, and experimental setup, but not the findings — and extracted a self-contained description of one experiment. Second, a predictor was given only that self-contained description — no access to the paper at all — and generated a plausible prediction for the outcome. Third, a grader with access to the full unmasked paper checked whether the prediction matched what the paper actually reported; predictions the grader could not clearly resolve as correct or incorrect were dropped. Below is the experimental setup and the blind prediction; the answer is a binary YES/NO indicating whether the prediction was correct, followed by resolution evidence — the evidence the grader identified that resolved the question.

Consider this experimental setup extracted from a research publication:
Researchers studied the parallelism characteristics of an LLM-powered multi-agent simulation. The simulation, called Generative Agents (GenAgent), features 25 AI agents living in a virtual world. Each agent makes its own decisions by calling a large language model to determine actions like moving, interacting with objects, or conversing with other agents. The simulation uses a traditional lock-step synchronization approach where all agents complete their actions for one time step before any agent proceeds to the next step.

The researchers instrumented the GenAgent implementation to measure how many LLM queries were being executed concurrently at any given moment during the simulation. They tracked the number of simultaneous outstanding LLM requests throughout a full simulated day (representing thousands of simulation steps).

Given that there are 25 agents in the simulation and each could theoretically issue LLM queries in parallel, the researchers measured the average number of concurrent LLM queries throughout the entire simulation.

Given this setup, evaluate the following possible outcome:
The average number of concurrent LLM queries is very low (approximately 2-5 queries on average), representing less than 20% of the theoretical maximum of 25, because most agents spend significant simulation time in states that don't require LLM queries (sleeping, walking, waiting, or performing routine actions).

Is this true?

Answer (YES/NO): YES